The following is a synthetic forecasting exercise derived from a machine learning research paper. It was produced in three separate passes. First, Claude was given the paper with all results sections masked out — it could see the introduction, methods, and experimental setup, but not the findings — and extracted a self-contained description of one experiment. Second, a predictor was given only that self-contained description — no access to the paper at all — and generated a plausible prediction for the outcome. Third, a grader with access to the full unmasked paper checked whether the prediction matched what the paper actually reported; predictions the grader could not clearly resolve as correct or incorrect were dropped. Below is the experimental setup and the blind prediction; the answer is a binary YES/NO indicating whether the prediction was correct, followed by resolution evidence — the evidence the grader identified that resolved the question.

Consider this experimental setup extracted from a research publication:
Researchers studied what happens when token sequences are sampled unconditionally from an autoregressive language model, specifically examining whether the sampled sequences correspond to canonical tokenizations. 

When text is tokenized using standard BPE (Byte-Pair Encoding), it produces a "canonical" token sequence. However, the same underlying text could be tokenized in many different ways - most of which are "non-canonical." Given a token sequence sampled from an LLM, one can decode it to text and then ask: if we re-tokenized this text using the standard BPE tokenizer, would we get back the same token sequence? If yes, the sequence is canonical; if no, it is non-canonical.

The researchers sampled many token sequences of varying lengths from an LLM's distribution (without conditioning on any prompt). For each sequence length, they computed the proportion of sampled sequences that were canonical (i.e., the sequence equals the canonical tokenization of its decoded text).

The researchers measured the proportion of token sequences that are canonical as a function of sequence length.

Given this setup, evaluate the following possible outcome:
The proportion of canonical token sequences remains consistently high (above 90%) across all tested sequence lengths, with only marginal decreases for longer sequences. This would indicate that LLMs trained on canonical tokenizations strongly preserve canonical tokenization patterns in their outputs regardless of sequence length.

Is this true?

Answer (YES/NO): NO